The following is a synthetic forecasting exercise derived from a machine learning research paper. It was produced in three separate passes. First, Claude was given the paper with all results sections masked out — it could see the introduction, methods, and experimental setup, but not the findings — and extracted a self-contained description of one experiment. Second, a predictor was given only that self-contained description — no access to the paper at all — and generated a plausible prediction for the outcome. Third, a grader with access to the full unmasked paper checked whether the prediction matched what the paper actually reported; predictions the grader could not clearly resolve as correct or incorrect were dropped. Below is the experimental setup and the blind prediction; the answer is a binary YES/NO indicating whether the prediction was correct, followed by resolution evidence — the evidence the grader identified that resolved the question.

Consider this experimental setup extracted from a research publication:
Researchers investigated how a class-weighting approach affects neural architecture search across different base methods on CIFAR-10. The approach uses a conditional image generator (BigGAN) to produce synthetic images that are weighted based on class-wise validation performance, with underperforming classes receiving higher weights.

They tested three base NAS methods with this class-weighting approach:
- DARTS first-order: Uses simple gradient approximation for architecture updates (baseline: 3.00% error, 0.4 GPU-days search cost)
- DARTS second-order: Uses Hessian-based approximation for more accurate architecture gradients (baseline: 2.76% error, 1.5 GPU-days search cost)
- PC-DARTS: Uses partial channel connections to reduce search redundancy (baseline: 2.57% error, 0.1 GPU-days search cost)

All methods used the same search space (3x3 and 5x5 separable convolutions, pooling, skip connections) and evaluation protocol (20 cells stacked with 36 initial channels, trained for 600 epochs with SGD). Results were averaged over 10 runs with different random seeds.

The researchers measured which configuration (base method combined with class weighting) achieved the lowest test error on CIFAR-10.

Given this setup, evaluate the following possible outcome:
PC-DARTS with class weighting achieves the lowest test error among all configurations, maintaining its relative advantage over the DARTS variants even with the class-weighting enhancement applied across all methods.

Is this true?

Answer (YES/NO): YES